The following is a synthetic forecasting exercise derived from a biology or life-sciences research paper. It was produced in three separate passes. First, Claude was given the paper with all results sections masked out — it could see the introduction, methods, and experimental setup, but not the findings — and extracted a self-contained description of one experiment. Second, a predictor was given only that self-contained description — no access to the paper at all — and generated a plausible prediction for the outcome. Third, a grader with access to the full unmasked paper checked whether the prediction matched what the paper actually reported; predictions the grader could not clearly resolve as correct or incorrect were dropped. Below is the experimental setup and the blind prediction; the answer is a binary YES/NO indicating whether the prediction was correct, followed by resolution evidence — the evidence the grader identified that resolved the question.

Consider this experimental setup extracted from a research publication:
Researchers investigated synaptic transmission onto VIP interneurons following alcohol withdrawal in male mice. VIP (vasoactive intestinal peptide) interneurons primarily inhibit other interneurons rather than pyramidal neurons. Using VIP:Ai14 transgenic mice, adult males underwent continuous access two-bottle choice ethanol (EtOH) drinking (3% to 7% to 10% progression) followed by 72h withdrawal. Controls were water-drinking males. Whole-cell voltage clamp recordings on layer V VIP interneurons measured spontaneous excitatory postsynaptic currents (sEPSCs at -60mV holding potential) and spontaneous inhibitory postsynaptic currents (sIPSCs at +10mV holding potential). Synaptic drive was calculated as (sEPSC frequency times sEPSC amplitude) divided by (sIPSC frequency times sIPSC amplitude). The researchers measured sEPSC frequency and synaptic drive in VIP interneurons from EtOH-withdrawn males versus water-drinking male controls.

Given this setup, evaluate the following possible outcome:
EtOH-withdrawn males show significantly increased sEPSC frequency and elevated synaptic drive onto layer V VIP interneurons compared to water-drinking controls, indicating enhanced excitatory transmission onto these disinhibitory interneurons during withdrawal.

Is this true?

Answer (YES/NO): YES